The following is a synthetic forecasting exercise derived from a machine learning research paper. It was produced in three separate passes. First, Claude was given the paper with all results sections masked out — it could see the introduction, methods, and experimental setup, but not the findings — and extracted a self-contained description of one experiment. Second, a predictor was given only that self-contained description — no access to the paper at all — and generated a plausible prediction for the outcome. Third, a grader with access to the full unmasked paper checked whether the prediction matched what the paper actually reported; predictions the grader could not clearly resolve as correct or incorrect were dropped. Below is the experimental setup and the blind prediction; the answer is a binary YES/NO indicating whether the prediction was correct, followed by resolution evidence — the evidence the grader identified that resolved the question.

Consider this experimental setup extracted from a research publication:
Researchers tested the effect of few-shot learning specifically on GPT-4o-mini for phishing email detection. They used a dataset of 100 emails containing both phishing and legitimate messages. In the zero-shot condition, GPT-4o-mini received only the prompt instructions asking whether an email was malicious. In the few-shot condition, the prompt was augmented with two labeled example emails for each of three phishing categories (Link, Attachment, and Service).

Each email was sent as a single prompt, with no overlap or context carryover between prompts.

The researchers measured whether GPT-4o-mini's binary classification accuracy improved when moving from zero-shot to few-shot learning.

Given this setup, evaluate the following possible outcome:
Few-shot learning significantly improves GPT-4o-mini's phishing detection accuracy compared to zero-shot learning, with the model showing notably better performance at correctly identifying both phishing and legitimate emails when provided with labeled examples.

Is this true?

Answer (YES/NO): NO